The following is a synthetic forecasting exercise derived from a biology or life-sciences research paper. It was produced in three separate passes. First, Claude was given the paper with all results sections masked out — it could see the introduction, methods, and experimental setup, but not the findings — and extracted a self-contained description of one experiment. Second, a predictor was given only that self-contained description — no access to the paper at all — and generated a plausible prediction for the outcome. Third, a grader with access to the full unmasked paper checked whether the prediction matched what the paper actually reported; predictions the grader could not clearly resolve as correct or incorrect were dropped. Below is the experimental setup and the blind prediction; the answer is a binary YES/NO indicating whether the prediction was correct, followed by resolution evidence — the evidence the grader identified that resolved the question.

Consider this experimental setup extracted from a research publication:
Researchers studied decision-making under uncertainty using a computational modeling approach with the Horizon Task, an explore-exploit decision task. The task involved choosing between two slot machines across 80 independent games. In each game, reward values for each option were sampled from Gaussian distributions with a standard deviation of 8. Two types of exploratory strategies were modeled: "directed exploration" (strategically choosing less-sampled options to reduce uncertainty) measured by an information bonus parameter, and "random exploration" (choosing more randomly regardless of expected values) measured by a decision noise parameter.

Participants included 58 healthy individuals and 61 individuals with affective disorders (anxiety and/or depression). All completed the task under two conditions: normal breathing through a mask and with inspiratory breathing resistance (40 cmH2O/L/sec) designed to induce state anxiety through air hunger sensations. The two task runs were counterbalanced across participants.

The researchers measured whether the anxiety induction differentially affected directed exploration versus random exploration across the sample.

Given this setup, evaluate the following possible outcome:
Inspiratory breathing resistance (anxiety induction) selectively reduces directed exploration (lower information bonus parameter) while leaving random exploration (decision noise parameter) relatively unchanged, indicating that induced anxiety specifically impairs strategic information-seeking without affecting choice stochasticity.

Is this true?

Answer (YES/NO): NO